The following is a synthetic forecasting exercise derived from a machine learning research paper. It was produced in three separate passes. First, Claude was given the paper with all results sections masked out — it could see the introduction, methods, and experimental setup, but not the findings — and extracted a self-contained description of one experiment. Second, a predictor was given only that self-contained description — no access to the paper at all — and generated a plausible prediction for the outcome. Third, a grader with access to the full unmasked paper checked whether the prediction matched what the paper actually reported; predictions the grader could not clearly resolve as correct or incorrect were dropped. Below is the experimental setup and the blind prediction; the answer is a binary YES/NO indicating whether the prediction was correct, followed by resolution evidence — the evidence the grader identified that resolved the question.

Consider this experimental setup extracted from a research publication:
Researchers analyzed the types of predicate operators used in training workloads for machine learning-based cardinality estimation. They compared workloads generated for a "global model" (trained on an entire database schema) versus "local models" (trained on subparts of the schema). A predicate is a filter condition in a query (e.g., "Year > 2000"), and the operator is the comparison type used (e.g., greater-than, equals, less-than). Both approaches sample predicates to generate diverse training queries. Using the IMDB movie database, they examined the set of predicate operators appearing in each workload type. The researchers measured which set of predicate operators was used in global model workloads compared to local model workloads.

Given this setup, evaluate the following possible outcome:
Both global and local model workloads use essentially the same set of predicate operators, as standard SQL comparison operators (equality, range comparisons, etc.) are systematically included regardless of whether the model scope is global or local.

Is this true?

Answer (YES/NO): NO